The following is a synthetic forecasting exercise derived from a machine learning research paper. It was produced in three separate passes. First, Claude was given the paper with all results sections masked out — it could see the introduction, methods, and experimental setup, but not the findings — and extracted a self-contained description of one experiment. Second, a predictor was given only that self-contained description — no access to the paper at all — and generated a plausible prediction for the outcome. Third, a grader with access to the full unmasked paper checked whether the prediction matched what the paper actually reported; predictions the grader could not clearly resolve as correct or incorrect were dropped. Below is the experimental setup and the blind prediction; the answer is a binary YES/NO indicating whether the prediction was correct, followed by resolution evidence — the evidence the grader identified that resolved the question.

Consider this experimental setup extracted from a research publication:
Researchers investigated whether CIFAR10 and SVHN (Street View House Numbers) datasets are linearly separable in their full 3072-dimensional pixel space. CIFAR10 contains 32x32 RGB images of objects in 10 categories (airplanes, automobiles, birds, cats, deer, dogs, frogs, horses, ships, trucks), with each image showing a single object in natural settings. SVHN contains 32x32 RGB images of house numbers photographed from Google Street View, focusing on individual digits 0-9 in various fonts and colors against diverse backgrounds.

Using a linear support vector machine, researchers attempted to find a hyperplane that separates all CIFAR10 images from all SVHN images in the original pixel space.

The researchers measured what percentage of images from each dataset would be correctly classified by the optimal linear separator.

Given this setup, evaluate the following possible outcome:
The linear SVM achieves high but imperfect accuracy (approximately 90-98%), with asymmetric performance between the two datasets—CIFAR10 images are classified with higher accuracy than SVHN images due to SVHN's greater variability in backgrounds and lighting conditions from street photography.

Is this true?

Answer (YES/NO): NO